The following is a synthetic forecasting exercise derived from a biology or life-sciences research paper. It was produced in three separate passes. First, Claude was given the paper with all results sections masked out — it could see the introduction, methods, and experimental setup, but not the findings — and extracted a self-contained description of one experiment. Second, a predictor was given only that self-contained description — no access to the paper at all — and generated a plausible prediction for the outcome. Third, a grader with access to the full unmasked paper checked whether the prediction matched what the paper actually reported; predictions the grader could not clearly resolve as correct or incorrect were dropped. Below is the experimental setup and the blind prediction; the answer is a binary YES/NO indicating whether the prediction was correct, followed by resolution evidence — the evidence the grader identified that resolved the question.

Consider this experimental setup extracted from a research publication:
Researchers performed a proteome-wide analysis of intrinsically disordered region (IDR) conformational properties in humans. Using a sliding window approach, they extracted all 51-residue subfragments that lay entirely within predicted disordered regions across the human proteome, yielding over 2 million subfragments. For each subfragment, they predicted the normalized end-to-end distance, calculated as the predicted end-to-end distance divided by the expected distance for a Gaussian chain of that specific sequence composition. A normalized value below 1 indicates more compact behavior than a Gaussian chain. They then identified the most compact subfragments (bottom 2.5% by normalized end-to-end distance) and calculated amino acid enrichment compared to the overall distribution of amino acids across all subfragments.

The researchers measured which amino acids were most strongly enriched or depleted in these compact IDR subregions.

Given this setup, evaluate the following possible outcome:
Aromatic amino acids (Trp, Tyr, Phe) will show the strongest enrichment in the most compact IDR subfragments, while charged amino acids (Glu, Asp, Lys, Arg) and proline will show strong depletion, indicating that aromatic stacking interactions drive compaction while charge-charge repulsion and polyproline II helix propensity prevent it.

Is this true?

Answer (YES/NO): NO